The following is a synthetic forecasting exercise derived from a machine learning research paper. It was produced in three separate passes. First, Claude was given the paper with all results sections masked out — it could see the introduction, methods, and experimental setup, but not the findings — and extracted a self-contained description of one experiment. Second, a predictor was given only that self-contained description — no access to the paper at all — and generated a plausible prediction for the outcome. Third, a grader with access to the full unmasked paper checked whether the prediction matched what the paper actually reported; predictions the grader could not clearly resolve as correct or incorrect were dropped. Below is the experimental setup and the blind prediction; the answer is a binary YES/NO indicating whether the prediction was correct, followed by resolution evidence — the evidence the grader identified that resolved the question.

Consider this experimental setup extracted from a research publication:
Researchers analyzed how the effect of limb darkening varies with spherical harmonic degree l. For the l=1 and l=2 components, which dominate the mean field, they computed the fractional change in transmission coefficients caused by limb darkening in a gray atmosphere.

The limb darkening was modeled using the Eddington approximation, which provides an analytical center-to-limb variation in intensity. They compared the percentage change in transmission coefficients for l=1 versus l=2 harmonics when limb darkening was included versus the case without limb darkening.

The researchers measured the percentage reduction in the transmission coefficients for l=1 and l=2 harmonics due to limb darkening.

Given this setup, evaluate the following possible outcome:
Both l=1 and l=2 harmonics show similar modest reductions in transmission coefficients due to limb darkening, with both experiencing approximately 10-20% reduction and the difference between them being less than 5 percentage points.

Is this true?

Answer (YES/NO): NO